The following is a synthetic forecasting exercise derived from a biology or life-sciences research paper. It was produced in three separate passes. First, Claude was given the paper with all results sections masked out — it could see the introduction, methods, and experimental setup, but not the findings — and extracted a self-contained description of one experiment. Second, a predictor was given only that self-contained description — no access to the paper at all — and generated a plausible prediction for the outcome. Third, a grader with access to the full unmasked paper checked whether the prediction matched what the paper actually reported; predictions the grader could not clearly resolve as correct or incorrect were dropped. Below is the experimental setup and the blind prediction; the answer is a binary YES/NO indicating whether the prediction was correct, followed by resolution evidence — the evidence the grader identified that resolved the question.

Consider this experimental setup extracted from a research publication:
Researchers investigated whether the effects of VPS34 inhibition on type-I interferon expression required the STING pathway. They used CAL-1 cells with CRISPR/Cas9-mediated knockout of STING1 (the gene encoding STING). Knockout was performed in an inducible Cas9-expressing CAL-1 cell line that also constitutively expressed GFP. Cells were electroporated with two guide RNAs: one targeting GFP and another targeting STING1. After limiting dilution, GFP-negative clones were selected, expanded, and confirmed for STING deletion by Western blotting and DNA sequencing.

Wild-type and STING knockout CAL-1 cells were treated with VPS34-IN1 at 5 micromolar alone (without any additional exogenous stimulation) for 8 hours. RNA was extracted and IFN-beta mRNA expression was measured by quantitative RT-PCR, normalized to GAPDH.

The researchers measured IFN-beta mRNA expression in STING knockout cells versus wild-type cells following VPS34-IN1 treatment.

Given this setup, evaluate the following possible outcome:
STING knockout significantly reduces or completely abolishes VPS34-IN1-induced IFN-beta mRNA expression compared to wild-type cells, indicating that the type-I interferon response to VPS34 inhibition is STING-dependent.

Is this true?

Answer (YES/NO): YES